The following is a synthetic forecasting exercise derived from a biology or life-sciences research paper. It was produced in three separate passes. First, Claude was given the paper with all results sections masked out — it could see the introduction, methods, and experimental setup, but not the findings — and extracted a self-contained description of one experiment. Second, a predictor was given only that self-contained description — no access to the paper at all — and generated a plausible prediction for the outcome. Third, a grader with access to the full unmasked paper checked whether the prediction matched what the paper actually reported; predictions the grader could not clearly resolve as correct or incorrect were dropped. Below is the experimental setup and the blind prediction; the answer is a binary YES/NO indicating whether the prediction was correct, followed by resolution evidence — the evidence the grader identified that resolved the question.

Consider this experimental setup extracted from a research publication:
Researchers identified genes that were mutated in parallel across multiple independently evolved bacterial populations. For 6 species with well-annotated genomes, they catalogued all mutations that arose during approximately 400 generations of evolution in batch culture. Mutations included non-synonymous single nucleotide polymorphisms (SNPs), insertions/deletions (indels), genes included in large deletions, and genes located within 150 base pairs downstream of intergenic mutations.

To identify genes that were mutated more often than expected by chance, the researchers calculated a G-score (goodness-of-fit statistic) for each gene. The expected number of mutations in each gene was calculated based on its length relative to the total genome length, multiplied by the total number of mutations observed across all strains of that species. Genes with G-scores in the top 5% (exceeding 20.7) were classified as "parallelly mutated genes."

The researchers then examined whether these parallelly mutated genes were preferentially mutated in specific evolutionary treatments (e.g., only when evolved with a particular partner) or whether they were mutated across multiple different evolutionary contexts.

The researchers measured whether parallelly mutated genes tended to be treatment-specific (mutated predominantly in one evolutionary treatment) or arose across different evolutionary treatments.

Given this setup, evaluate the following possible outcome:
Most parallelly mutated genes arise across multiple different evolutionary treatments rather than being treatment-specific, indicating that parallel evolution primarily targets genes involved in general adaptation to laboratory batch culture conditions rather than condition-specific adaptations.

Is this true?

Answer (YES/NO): YES